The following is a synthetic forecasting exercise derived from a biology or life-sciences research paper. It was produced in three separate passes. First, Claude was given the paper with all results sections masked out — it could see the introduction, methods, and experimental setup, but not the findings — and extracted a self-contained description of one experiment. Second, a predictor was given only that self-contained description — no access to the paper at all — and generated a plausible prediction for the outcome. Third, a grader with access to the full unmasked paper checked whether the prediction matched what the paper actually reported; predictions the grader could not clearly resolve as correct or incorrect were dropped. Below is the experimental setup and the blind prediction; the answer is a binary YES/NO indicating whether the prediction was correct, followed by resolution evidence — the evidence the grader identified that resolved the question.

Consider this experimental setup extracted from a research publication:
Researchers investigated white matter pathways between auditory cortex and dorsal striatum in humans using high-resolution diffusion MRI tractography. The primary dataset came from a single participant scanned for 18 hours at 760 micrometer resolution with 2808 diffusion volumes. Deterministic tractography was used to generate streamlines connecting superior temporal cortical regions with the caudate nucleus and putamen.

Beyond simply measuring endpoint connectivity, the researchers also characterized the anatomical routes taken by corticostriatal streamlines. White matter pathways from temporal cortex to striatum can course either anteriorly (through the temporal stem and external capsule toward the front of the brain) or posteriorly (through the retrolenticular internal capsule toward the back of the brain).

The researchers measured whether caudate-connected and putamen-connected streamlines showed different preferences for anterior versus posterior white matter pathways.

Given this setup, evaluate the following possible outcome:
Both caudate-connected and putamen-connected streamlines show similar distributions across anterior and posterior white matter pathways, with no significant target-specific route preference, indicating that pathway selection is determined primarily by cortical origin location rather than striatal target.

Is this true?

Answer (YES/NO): NO